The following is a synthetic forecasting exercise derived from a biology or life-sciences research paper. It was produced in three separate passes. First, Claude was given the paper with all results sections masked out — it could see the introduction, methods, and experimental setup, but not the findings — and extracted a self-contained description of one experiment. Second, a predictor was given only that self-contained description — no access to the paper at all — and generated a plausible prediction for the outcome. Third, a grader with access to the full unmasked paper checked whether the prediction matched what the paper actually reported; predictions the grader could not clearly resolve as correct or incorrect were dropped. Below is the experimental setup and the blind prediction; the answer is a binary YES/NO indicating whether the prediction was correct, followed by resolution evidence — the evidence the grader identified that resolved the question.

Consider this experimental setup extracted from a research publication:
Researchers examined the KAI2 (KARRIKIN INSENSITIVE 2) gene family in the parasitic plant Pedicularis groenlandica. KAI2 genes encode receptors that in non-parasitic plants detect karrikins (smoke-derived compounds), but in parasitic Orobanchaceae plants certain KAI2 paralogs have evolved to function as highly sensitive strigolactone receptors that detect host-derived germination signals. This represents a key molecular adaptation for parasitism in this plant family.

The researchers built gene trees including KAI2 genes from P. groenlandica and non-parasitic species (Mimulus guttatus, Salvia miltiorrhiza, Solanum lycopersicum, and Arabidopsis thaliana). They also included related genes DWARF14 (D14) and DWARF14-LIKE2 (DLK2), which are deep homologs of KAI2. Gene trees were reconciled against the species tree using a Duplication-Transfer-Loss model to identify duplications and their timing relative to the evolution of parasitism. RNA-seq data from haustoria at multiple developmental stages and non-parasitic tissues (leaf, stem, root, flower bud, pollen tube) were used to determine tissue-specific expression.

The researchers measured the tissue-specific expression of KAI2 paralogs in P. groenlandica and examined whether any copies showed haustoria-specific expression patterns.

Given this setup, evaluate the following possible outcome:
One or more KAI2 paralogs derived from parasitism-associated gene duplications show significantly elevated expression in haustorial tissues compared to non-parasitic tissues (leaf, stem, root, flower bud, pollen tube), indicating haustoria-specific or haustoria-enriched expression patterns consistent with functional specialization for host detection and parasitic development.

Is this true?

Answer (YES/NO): NO